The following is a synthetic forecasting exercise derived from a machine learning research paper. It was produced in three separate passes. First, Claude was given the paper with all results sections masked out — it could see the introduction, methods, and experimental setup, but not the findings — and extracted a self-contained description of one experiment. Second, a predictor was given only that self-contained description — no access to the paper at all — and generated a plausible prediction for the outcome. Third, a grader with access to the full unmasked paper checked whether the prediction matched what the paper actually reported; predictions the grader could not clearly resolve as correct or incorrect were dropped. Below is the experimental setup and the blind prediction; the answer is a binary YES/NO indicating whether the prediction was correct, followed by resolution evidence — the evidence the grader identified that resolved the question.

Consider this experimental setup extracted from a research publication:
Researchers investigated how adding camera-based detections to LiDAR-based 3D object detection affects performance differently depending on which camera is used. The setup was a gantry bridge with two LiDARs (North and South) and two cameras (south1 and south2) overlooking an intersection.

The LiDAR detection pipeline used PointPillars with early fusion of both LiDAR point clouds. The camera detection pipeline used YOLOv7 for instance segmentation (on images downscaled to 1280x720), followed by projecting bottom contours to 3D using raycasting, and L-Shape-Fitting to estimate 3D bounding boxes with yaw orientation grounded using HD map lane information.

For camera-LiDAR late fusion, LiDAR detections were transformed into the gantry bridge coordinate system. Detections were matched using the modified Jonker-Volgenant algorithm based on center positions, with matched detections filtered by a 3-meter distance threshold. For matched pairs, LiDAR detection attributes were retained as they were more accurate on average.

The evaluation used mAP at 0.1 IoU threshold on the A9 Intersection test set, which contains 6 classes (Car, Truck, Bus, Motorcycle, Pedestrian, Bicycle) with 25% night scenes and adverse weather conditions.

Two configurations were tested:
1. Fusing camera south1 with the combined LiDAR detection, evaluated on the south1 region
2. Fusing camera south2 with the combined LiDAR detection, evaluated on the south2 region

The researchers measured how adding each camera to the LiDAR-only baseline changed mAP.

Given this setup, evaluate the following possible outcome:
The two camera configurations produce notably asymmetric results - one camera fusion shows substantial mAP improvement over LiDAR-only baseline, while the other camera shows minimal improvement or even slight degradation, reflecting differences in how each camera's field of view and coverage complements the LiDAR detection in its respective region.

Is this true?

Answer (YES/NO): YES